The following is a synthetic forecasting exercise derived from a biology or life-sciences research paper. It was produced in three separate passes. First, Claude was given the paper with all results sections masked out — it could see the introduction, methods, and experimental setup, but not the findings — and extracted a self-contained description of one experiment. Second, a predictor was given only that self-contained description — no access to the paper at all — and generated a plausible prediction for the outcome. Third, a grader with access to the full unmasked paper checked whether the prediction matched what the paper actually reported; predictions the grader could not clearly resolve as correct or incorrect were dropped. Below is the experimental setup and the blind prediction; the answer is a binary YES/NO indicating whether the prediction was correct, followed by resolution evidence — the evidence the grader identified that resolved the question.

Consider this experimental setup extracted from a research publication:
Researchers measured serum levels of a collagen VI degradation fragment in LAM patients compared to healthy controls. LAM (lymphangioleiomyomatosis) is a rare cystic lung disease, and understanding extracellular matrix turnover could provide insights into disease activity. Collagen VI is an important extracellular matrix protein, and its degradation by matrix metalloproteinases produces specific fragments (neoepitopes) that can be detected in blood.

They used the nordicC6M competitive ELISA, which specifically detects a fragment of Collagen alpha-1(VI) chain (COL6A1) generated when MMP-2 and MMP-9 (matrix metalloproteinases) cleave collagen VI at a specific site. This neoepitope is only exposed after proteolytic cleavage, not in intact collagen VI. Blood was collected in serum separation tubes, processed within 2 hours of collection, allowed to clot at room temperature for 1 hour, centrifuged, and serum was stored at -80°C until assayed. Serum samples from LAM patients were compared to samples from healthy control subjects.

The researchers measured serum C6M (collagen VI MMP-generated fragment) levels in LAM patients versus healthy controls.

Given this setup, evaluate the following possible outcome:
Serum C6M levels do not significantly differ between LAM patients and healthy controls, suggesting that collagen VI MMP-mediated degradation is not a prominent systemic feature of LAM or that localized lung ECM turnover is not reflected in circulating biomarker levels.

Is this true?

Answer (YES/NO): NO